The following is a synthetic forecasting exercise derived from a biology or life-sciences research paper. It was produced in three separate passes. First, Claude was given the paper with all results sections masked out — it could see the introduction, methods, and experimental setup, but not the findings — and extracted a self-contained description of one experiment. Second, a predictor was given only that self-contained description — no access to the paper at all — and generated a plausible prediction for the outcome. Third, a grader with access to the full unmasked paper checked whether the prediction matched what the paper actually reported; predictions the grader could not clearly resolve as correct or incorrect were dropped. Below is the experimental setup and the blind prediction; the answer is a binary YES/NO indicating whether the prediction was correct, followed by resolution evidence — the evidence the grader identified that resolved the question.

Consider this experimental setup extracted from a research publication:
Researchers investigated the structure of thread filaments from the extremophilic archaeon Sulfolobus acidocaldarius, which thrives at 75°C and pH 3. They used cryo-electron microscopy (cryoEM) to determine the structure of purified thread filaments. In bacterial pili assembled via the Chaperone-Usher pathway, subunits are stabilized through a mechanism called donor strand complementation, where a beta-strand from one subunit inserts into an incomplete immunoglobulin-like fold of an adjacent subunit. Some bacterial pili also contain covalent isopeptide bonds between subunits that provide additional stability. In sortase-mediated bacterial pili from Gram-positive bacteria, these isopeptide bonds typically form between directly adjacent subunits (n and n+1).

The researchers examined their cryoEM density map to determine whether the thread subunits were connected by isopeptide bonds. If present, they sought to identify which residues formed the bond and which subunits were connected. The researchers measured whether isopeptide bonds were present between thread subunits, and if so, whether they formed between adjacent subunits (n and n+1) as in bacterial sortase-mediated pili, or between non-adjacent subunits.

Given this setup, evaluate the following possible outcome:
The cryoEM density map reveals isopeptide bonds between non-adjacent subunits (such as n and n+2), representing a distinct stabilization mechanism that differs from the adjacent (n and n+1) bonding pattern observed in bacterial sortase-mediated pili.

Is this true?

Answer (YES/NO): YES